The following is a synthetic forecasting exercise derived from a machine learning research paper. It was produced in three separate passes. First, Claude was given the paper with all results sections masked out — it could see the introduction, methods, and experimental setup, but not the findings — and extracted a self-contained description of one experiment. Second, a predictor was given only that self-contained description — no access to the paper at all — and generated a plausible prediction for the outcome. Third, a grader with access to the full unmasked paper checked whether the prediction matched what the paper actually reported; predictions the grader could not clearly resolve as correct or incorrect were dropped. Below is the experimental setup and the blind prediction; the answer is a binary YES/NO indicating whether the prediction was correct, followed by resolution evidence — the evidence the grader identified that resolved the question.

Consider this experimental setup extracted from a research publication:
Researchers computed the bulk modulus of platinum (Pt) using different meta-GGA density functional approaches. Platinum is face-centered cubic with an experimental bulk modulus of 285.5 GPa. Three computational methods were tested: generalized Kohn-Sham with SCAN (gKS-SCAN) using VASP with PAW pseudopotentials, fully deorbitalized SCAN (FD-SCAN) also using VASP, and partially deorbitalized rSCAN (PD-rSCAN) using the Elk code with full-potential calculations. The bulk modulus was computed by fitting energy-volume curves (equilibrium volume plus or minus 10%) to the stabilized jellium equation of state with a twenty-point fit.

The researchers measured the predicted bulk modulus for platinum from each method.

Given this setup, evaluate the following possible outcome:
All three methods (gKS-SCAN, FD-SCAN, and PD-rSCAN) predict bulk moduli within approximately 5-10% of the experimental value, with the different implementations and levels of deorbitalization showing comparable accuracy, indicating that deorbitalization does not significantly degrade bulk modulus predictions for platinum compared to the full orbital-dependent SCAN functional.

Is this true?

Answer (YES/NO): NO